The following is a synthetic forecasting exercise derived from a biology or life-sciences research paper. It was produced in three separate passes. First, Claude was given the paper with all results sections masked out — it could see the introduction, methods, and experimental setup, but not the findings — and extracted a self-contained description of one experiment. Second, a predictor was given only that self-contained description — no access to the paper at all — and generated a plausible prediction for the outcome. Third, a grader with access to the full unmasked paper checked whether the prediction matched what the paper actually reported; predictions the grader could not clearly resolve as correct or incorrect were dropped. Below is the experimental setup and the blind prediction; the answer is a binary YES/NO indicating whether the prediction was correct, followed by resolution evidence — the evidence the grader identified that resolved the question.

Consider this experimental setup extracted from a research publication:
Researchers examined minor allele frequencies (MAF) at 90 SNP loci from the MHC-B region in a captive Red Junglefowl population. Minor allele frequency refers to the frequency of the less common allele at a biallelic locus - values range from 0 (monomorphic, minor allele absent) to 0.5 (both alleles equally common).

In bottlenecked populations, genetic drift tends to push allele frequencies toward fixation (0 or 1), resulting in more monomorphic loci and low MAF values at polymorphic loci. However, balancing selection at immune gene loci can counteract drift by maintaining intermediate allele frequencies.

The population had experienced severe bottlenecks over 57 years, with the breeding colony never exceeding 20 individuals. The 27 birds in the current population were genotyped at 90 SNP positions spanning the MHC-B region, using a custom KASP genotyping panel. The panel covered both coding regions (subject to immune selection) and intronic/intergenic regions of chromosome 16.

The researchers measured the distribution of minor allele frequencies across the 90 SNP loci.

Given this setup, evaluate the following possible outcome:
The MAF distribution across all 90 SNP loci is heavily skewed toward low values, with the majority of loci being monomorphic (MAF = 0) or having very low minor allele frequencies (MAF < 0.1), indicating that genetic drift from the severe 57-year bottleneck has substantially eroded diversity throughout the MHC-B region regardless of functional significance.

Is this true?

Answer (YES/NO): YES